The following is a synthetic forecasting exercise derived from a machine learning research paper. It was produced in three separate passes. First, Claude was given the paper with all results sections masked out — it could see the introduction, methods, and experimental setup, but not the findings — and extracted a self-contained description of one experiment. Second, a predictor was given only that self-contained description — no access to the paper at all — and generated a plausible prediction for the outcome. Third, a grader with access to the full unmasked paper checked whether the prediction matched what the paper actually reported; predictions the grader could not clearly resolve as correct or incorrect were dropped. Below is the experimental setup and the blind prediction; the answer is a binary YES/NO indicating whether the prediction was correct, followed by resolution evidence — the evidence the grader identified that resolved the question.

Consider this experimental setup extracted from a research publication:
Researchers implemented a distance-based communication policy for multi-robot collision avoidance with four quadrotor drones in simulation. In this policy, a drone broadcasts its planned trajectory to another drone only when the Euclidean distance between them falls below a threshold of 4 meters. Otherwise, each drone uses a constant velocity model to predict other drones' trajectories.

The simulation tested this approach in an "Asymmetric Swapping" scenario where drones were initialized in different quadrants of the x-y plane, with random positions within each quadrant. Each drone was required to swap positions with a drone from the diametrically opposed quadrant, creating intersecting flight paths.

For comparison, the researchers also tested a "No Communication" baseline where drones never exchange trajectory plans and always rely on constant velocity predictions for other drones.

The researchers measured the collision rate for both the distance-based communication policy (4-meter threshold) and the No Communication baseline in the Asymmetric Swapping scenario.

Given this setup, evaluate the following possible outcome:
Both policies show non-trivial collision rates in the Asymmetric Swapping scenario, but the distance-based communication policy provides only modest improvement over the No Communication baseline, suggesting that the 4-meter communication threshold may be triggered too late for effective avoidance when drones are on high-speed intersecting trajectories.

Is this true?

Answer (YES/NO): NO